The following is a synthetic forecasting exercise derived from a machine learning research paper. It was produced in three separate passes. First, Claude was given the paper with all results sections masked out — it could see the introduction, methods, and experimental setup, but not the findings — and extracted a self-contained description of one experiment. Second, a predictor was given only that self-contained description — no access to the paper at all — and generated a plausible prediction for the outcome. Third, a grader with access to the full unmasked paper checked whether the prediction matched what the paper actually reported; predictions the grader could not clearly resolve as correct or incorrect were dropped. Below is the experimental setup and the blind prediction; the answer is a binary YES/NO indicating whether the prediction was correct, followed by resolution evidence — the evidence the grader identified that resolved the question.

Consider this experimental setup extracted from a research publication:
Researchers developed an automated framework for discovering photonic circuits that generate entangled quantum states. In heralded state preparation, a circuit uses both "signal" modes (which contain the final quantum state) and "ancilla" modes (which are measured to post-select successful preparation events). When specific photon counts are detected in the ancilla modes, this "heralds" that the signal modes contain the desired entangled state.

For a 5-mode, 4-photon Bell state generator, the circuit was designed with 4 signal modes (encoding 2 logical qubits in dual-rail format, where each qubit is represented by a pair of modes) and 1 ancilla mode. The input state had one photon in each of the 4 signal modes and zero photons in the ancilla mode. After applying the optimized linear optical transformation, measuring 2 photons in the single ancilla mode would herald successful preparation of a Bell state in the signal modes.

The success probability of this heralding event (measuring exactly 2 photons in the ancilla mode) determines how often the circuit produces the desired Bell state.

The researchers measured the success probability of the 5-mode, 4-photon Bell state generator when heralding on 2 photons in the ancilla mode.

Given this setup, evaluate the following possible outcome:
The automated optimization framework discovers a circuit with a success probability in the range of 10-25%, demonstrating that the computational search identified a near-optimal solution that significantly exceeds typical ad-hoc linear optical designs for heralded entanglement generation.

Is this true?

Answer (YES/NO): YES